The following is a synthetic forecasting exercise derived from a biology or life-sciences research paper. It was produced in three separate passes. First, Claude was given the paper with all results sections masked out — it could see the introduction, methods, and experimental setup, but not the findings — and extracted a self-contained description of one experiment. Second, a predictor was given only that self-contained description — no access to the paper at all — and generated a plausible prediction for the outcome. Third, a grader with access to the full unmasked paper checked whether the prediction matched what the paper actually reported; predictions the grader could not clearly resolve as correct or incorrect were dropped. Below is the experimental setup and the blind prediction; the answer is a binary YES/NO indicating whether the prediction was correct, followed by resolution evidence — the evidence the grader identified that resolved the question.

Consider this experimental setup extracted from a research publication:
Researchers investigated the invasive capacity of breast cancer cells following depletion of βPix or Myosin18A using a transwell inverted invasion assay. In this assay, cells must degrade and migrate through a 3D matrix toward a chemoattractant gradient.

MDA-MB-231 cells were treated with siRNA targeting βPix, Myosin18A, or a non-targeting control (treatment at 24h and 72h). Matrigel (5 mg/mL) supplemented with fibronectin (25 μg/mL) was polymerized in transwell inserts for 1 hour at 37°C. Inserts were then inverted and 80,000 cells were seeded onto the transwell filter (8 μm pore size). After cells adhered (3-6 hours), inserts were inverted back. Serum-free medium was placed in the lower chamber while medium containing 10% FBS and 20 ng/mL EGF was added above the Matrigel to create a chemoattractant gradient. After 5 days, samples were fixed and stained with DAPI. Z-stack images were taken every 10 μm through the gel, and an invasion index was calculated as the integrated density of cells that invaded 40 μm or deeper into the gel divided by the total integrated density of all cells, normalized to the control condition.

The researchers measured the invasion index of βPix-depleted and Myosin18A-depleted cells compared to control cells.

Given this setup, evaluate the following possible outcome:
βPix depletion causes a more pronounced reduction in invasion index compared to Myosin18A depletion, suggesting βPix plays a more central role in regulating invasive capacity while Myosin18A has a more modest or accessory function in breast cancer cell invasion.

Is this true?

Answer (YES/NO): NO